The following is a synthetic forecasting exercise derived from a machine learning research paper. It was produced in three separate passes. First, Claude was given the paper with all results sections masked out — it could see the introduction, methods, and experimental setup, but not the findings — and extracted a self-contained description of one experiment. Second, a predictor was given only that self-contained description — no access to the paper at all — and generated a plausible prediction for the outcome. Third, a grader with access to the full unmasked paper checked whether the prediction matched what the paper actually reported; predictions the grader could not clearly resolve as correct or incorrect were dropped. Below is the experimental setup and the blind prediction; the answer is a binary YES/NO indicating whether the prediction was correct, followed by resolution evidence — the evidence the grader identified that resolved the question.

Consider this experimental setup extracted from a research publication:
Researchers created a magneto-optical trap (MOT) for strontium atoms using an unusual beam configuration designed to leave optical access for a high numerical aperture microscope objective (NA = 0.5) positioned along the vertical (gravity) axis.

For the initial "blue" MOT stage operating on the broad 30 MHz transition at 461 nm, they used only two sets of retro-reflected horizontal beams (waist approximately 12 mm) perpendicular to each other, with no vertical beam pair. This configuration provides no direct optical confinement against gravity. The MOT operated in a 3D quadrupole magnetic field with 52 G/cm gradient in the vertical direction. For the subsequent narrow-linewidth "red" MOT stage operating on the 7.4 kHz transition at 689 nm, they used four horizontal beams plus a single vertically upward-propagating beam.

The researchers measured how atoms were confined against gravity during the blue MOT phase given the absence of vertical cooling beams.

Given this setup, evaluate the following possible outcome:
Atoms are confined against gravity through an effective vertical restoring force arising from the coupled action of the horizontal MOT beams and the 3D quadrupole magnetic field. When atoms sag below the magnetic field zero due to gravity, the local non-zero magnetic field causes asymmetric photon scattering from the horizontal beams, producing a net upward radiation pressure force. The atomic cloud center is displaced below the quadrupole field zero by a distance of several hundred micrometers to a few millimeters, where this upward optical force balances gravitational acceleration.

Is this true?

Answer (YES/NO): NO